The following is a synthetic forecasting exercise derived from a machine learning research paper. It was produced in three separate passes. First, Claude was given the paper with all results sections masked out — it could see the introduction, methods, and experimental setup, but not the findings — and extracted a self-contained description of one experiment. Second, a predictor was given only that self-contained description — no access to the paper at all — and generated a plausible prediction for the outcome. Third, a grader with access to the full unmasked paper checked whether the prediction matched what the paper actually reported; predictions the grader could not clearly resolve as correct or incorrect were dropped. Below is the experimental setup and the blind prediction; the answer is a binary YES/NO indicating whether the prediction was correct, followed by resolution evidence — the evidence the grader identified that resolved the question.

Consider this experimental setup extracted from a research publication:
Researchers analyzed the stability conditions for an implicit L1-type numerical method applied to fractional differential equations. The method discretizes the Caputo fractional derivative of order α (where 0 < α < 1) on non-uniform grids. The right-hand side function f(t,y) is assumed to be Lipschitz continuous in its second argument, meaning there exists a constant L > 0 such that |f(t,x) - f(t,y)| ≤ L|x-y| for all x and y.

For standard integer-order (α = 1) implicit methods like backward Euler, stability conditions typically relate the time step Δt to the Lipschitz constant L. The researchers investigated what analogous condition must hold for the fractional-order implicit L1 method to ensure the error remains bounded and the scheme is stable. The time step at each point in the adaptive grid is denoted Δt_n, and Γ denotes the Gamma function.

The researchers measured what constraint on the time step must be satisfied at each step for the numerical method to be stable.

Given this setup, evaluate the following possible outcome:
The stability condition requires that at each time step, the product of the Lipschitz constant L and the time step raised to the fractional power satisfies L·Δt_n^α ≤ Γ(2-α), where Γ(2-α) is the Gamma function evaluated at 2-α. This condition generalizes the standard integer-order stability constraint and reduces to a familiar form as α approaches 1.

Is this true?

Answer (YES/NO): NO